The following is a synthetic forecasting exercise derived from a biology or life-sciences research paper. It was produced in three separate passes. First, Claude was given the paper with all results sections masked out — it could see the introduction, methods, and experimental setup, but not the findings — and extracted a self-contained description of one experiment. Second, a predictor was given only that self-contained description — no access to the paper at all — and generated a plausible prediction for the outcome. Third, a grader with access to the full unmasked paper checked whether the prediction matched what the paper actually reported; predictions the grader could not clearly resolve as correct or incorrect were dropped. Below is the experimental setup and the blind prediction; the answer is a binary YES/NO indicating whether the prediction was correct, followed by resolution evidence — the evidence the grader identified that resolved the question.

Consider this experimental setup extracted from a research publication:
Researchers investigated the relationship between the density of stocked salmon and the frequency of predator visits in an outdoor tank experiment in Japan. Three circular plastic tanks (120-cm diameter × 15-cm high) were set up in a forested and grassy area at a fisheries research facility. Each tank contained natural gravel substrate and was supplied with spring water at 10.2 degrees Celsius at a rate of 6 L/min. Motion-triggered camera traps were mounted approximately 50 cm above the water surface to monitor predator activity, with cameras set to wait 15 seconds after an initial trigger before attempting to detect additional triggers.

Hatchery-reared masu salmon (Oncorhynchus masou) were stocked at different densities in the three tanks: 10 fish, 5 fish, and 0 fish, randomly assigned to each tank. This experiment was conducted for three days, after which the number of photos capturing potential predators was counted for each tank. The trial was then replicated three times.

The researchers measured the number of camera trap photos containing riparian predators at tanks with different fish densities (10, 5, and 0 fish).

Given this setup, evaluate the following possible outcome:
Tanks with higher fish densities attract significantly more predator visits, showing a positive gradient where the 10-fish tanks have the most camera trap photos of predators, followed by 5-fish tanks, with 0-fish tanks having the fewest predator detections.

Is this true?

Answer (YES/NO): YES